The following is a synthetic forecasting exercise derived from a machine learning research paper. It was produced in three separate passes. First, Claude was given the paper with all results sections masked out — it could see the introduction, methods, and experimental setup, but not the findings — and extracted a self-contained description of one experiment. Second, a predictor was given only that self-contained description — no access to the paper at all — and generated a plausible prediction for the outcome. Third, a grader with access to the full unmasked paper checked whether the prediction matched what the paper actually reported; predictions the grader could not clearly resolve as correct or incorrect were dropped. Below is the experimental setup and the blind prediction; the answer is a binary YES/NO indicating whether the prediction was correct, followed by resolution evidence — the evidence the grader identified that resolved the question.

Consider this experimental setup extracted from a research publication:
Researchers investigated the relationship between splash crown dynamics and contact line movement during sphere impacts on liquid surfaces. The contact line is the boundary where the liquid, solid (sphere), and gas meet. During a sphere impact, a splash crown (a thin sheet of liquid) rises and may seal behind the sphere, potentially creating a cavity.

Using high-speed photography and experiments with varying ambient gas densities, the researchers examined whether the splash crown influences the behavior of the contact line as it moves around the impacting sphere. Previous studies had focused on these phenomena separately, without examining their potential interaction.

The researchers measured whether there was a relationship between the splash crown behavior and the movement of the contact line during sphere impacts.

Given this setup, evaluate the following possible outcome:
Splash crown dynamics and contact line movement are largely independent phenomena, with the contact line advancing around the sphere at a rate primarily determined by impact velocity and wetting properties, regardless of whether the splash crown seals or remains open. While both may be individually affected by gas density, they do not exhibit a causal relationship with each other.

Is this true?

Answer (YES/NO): NO